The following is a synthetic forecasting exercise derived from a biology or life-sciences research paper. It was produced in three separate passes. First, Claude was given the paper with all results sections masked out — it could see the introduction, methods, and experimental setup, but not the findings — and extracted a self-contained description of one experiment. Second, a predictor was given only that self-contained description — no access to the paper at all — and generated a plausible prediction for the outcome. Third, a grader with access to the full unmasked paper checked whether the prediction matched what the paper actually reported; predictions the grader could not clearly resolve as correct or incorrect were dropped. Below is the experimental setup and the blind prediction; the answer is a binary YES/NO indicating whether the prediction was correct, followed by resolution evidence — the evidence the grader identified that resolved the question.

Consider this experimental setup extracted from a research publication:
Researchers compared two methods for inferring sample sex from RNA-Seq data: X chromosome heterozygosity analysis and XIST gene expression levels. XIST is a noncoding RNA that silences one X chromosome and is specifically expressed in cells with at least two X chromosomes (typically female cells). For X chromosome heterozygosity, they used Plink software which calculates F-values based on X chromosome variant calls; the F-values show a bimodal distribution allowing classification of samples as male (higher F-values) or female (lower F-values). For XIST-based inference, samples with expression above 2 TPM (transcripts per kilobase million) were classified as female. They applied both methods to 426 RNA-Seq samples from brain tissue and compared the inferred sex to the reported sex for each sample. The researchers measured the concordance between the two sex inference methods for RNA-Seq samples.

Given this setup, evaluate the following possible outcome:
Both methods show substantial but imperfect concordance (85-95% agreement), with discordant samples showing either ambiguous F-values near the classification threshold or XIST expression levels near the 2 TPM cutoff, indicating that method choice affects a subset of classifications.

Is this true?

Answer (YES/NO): NO